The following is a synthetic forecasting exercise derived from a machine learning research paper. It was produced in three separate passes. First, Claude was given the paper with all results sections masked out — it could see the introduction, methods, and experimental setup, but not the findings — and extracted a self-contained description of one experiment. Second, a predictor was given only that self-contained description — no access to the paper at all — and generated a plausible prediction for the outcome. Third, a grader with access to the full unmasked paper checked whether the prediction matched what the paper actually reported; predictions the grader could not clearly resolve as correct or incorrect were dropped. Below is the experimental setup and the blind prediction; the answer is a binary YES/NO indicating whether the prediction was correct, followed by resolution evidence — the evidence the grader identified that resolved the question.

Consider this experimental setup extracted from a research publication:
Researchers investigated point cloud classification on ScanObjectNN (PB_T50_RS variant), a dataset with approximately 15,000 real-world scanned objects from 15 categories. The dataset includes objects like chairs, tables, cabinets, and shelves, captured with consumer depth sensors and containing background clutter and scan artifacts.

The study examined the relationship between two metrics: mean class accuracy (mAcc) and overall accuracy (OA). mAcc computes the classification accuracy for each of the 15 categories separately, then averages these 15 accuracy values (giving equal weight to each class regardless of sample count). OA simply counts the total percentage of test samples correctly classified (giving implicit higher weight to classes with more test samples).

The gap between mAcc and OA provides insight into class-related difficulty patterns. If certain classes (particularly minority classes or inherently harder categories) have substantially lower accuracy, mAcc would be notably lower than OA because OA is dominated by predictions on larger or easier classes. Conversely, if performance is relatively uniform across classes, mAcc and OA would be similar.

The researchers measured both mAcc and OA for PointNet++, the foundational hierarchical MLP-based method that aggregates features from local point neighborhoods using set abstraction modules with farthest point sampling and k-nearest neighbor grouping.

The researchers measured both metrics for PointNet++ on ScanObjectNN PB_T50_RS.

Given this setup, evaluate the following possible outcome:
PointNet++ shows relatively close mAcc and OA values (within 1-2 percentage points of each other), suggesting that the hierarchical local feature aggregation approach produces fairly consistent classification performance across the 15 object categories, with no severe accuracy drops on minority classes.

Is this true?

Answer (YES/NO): NO